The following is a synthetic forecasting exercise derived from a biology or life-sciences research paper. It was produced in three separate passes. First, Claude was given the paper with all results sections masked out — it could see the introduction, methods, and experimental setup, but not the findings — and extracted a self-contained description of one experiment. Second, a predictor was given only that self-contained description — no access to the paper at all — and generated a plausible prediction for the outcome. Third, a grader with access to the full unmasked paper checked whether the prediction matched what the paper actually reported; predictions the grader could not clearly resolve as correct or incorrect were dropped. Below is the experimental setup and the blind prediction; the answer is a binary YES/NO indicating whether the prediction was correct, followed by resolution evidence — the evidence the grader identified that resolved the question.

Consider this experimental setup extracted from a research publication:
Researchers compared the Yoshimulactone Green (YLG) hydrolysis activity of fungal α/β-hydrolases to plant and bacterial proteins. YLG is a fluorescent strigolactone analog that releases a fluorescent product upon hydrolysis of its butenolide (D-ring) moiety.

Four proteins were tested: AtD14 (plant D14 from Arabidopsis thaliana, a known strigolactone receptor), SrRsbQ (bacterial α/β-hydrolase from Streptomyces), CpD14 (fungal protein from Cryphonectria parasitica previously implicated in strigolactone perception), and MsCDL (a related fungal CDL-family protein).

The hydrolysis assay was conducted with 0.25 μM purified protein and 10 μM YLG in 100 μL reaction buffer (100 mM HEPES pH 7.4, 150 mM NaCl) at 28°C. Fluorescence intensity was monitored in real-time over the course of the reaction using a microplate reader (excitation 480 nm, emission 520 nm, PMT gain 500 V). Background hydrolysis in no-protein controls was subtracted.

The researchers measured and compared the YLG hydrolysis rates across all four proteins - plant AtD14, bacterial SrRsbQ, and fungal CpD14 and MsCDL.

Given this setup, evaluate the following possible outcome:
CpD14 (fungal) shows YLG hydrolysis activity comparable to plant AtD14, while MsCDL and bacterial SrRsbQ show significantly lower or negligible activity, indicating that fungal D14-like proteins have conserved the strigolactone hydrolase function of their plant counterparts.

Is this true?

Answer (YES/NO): NO